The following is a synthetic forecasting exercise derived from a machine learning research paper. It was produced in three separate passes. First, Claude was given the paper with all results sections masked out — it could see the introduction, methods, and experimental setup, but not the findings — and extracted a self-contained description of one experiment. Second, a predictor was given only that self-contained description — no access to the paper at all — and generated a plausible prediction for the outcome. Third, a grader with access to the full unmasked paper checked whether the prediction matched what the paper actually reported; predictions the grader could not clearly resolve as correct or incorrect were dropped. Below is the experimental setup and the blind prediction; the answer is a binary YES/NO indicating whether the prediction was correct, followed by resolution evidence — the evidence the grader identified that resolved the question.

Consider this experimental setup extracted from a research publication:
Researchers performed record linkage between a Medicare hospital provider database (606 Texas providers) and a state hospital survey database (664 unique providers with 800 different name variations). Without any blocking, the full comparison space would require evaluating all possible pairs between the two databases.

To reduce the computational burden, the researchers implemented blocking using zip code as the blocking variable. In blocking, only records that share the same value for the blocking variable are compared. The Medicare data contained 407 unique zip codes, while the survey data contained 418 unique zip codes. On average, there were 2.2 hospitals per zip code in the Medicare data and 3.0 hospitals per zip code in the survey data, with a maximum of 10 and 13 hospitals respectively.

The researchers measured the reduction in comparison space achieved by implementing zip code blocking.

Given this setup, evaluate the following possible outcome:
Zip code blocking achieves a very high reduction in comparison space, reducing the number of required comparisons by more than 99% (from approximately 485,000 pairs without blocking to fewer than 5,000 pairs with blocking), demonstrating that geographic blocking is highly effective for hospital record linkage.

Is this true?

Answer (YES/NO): YES